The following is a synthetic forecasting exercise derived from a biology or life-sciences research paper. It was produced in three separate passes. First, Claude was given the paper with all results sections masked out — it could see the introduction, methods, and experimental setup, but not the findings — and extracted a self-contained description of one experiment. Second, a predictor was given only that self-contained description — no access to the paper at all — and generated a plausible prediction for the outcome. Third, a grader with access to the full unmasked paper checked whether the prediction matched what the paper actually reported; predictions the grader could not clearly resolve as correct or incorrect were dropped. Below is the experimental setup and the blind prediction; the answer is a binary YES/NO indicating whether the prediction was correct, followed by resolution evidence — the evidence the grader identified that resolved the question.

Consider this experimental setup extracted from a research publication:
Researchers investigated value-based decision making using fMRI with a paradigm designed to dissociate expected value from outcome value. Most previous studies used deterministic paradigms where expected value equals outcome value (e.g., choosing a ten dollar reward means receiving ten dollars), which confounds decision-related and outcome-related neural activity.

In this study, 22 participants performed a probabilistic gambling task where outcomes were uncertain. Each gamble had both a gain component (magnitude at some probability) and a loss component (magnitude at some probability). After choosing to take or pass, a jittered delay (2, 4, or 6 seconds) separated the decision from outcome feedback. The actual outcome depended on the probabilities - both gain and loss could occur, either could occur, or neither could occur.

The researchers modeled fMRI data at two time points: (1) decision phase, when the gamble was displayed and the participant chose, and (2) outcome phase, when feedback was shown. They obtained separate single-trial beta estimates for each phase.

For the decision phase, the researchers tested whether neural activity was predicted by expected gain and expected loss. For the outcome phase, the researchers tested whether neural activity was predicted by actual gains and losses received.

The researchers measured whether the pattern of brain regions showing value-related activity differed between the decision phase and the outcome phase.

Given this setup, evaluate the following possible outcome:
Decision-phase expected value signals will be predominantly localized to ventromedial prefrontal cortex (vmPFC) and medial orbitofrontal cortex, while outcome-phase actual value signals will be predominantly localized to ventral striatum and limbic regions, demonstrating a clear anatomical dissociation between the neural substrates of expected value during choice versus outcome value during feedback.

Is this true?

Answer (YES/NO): NO